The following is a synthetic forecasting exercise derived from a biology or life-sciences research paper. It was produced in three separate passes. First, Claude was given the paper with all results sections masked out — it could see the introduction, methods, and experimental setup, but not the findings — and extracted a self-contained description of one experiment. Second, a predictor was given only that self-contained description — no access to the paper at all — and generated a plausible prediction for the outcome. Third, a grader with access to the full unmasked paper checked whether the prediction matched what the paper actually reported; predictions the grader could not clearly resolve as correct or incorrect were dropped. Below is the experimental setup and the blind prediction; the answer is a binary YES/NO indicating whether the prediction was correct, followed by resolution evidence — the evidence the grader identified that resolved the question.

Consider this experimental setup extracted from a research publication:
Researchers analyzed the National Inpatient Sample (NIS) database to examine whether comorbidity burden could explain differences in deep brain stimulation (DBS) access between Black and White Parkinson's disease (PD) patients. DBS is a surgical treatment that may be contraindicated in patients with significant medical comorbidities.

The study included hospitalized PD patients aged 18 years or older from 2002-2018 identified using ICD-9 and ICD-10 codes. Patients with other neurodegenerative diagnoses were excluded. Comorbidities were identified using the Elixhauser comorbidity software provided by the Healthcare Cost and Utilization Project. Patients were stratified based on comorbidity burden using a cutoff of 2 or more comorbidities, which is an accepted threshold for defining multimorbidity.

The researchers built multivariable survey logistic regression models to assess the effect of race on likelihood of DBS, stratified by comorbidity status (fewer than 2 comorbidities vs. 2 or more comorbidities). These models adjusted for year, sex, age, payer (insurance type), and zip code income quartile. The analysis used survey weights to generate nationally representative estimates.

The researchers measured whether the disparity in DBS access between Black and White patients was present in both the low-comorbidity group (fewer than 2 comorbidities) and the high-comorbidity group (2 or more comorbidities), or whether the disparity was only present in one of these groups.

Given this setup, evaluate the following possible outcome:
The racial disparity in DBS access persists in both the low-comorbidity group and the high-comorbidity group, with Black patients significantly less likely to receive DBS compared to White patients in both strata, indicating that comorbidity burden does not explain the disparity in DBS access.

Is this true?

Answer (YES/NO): YES